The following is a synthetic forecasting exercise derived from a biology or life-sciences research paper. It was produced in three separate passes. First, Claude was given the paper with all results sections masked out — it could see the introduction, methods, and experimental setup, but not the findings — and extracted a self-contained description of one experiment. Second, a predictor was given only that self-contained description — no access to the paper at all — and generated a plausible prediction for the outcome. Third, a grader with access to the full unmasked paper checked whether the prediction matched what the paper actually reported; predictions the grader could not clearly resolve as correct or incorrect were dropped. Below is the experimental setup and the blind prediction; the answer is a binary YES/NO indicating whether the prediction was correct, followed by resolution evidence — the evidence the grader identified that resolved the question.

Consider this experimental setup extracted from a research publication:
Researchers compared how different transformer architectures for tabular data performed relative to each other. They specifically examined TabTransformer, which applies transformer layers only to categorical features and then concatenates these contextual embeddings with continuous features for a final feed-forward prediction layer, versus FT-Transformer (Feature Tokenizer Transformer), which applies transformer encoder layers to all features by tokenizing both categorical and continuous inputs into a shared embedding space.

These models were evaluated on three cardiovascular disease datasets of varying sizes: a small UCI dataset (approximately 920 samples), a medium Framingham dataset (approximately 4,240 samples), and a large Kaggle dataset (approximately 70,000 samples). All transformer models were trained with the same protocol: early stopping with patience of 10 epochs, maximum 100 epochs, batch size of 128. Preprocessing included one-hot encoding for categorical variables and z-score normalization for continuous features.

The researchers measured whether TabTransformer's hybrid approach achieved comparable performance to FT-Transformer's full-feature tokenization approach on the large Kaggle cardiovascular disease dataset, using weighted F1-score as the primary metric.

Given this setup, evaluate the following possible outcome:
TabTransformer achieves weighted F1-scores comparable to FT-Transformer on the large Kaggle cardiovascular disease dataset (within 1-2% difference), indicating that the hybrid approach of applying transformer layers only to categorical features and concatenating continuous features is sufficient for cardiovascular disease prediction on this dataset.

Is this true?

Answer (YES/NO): NO